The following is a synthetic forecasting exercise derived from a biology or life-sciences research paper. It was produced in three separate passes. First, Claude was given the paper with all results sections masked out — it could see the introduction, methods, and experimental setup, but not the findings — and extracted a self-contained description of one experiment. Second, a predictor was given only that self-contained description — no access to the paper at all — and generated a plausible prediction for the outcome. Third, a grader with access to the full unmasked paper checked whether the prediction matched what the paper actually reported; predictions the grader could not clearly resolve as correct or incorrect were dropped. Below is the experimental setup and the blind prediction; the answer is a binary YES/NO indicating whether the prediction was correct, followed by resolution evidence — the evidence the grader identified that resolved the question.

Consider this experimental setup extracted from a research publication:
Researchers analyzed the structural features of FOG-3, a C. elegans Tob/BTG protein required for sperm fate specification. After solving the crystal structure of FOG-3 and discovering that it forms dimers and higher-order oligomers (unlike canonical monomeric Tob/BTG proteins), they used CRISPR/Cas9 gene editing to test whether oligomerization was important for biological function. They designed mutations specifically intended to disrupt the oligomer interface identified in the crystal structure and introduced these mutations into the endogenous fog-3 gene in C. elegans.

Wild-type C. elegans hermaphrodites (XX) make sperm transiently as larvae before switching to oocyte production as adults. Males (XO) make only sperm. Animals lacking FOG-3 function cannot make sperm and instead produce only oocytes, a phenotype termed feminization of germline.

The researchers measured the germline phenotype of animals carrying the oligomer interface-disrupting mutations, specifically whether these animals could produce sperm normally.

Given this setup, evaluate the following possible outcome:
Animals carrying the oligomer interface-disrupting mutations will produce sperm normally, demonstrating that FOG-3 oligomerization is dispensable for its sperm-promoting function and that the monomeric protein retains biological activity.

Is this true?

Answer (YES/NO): NO